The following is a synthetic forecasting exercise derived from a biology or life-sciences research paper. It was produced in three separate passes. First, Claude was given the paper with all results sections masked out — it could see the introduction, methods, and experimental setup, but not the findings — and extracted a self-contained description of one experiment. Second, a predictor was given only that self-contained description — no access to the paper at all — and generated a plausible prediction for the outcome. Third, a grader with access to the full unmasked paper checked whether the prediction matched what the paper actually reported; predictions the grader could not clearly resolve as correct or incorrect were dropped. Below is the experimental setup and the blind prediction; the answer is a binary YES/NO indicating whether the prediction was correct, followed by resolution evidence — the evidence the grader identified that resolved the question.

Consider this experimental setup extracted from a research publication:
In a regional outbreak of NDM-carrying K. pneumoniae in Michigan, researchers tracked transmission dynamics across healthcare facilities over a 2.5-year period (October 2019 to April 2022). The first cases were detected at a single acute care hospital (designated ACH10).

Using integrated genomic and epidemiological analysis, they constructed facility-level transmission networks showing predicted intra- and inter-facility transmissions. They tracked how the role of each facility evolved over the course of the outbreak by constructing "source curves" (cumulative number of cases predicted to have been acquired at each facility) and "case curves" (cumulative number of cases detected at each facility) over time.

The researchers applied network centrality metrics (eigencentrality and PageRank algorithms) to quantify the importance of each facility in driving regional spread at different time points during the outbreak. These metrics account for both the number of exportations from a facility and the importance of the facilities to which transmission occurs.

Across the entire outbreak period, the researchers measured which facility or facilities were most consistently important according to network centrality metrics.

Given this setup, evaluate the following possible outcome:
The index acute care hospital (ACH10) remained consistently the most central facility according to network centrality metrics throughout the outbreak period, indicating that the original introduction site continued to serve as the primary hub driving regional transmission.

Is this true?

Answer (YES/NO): YES